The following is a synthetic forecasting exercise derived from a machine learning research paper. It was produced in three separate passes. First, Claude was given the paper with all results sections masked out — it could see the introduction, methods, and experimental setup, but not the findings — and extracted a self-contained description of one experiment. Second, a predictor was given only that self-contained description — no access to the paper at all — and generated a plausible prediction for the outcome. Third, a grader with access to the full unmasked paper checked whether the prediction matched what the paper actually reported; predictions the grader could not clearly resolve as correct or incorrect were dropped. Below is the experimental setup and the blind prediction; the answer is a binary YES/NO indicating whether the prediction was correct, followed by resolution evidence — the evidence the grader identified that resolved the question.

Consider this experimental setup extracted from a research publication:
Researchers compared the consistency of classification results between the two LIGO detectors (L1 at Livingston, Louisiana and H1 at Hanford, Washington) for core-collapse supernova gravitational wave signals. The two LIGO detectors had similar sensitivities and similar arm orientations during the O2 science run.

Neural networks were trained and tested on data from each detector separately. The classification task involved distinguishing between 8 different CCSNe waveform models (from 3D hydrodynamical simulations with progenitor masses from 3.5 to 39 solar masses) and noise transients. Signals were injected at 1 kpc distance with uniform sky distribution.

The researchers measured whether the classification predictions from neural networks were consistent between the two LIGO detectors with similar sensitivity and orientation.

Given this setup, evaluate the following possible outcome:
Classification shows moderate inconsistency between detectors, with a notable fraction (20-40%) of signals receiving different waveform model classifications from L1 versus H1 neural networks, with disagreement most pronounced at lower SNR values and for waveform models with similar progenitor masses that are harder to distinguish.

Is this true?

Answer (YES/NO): NO